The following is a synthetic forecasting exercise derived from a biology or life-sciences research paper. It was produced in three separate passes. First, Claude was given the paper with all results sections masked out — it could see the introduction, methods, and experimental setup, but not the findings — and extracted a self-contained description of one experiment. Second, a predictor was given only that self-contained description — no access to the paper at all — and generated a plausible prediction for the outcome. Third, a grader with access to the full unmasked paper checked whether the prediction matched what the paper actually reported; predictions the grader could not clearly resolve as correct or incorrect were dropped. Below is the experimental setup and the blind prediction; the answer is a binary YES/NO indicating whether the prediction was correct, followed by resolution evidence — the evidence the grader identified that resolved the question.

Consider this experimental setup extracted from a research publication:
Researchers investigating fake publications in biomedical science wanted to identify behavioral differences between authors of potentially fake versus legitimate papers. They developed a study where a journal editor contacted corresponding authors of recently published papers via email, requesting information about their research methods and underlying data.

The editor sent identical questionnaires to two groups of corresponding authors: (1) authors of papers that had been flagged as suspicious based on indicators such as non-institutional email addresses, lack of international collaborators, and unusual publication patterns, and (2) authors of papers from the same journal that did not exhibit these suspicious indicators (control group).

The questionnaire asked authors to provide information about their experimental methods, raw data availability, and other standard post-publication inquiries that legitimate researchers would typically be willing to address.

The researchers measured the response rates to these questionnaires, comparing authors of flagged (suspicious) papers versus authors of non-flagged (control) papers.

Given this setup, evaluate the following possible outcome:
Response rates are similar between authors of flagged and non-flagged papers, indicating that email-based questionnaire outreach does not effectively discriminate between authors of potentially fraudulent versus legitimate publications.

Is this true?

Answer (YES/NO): NO